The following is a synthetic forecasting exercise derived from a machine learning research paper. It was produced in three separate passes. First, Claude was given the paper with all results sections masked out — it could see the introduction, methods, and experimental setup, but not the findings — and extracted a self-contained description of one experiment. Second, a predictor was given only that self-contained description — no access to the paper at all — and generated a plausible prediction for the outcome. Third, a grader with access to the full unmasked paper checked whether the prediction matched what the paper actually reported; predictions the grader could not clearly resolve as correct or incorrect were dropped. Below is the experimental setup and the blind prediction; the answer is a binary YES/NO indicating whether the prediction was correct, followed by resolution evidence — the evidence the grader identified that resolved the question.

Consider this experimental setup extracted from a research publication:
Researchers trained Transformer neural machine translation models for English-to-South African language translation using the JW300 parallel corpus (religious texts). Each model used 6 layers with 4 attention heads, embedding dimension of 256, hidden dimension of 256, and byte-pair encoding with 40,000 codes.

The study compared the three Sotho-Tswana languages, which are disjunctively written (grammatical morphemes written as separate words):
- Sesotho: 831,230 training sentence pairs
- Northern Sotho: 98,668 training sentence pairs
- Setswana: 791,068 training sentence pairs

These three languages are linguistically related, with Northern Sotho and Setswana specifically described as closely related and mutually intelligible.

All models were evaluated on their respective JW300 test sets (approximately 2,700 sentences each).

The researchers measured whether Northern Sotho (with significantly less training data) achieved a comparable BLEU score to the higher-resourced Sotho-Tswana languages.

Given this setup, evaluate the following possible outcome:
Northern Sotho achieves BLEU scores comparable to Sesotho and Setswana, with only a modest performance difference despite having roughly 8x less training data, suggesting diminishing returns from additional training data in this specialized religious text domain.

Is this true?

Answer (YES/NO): YES